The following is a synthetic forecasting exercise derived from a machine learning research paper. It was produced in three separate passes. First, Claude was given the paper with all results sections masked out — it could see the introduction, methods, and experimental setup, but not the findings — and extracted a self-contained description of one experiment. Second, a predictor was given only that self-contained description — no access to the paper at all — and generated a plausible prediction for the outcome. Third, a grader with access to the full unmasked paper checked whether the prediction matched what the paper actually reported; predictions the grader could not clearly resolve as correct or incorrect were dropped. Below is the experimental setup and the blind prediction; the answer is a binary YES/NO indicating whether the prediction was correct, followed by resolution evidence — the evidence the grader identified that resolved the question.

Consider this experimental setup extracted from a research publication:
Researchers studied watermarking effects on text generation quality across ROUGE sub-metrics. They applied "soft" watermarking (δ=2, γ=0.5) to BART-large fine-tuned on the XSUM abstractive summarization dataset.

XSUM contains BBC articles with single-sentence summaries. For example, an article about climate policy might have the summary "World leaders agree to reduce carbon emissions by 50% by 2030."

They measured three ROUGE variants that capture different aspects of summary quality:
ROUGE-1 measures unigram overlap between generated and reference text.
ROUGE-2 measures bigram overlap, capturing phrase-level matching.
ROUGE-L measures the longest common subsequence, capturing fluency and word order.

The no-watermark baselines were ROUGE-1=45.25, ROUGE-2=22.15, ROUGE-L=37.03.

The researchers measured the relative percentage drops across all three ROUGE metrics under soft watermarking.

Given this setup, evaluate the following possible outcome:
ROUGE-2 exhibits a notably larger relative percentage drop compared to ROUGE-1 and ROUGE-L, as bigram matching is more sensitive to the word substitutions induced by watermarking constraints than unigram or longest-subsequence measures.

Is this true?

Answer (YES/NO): YES